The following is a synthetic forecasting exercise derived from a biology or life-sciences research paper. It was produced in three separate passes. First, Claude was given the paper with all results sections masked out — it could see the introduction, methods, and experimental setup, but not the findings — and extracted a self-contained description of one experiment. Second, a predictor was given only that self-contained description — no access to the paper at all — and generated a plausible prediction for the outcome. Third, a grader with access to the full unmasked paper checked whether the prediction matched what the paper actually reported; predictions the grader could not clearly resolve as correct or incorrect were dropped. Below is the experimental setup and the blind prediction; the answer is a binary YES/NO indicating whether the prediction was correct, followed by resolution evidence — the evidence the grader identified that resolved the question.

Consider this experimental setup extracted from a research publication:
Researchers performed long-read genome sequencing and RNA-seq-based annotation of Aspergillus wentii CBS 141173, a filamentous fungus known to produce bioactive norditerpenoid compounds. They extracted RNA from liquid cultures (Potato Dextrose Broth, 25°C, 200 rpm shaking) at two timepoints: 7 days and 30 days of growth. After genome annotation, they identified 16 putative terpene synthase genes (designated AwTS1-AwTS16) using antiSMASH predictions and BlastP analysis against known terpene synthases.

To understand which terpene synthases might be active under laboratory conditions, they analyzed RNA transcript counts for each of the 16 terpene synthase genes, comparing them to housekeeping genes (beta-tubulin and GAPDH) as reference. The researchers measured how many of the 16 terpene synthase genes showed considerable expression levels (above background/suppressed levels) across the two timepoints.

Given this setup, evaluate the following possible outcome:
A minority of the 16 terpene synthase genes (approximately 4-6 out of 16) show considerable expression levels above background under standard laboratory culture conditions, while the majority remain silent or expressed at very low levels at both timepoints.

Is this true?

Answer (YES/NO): YES